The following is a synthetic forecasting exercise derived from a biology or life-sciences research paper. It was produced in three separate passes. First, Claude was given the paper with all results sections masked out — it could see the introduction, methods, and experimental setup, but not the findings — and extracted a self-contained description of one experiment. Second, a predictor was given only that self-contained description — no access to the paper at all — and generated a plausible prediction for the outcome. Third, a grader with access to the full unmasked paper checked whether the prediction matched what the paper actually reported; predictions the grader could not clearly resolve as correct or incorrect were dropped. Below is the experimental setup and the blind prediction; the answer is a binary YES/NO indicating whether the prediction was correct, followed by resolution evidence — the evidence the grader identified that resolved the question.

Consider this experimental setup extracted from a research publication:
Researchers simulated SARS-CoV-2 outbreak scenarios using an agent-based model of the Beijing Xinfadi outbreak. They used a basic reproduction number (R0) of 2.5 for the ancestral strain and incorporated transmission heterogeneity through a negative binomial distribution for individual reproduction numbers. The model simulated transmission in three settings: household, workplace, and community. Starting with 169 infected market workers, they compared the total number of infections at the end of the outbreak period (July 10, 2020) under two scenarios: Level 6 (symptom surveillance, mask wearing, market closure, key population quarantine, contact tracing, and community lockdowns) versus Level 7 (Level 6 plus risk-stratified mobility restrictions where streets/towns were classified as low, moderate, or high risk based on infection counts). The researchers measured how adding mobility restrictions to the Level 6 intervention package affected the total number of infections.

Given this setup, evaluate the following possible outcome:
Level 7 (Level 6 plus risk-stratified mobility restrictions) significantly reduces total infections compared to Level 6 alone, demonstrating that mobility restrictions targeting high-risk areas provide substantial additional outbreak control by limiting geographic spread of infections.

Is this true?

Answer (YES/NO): YES